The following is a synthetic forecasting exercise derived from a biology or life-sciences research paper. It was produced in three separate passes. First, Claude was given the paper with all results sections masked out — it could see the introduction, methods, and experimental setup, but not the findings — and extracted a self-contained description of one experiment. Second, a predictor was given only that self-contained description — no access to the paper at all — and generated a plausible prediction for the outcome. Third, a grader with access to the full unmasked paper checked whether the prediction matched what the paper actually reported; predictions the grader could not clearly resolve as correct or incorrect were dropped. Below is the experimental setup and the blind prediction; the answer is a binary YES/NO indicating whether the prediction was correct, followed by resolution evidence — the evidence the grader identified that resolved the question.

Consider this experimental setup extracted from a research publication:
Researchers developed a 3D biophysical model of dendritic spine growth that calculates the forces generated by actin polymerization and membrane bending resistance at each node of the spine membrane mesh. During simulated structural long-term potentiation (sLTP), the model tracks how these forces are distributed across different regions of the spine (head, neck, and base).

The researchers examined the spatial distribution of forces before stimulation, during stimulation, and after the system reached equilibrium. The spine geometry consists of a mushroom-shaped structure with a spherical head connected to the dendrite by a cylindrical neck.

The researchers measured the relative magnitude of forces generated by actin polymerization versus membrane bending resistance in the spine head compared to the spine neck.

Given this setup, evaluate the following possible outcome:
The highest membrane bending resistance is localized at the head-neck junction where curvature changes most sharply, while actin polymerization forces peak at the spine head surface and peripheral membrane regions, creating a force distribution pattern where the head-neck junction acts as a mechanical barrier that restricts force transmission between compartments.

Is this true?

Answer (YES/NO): NO